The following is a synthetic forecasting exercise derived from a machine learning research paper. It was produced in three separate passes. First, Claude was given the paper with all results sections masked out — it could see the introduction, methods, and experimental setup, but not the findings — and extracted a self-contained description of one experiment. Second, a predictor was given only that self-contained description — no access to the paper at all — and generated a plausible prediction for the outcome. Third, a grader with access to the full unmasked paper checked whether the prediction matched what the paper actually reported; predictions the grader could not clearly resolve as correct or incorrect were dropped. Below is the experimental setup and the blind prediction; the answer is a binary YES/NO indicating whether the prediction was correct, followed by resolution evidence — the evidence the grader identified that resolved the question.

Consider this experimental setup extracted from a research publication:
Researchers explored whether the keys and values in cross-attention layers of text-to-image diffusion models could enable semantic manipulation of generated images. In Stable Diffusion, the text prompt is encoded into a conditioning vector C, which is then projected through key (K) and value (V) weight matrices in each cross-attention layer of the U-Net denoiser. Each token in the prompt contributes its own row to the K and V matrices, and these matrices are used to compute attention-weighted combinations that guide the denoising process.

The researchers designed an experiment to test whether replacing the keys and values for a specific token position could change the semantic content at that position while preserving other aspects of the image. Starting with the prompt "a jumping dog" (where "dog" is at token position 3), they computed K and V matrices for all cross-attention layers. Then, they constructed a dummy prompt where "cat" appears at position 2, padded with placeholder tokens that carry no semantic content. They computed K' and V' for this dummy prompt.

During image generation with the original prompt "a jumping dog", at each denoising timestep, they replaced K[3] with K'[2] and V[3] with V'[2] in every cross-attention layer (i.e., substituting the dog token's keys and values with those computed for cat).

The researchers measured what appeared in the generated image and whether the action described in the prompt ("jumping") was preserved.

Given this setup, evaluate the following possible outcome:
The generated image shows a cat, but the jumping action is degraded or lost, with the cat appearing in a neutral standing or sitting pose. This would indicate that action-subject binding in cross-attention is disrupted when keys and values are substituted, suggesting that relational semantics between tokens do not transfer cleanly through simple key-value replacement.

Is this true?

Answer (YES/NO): NO